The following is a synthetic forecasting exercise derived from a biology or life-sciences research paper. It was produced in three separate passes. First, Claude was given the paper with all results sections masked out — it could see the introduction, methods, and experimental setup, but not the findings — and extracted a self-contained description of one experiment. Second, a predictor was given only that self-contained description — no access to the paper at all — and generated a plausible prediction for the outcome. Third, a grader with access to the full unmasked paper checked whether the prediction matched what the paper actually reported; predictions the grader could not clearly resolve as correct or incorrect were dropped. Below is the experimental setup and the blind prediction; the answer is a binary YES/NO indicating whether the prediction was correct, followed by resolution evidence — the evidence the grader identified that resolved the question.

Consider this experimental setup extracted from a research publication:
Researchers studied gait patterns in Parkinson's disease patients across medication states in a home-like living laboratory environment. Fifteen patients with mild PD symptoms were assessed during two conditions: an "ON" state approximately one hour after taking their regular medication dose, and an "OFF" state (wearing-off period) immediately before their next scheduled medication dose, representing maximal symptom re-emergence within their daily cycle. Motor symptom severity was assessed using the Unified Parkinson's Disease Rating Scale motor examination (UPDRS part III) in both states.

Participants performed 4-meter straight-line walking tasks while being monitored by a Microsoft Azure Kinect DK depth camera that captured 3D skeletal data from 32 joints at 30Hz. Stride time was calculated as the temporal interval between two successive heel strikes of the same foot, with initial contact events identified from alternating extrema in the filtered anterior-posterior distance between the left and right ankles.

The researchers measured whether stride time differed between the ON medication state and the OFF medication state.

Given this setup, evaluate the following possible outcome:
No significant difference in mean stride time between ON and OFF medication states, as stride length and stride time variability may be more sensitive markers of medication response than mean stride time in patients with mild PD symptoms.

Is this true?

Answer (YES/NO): YES